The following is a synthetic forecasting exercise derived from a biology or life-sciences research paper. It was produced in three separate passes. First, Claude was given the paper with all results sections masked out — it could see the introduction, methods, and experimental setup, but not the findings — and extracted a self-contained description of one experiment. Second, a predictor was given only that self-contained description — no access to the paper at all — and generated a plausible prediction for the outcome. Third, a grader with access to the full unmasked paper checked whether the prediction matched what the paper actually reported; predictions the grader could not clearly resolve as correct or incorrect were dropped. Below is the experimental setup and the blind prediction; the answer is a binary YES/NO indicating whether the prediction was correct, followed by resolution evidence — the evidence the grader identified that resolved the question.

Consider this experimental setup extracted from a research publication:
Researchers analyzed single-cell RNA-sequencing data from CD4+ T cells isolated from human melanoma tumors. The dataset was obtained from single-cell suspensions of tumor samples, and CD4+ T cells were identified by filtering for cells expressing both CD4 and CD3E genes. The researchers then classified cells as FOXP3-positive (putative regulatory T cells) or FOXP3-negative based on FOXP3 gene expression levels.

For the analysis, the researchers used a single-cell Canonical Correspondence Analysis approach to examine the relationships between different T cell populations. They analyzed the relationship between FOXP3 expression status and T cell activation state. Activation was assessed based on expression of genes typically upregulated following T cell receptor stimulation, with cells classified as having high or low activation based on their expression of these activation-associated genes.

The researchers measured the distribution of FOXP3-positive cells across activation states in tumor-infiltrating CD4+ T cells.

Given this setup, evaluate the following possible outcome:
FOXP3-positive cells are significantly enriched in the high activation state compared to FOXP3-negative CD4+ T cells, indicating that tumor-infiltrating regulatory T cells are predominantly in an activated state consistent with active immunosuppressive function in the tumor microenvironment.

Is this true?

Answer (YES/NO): YES